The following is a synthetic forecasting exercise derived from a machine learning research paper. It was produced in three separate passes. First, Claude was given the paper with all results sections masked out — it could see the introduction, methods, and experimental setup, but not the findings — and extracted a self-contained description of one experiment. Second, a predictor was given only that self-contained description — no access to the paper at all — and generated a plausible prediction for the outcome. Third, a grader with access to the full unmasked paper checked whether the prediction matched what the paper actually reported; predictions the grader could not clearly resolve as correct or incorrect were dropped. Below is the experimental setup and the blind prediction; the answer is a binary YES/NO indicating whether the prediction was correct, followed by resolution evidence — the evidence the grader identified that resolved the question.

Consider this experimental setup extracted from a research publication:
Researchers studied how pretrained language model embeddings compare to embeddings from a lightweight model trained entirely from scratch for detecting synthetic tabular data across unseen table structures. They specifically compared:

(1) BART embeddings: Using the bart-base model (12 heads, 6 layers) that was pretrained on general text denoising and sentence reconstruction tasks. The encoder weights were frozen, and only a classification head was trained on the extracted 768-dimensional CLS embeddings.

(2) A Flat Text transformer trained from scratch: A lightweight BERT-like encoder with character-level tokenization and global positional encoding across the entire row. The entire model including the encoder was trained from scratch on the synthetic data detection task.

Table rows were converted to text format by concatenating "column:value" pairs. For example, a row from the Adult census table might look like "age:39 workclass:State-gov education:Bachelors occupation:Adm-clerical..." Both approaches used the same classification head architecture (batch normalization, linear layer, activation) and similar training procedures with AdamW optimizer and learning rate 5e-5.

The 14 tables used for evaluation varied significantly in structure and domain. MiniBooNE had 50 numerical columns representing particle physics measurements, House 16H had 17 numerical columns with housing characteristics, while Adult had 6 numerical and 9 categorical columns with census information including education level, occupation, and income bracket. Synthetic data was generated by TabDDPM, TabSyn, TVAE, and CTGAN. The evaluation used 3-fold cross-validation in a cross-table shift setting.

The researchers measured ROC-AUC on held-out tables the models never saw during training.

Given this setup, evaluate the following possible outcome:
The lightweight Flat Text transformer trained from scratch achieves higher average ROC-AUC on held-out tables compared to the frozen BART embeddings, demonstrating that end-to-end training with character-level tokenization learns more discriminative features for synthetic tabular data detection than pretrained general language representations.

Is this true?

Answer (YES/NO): YES